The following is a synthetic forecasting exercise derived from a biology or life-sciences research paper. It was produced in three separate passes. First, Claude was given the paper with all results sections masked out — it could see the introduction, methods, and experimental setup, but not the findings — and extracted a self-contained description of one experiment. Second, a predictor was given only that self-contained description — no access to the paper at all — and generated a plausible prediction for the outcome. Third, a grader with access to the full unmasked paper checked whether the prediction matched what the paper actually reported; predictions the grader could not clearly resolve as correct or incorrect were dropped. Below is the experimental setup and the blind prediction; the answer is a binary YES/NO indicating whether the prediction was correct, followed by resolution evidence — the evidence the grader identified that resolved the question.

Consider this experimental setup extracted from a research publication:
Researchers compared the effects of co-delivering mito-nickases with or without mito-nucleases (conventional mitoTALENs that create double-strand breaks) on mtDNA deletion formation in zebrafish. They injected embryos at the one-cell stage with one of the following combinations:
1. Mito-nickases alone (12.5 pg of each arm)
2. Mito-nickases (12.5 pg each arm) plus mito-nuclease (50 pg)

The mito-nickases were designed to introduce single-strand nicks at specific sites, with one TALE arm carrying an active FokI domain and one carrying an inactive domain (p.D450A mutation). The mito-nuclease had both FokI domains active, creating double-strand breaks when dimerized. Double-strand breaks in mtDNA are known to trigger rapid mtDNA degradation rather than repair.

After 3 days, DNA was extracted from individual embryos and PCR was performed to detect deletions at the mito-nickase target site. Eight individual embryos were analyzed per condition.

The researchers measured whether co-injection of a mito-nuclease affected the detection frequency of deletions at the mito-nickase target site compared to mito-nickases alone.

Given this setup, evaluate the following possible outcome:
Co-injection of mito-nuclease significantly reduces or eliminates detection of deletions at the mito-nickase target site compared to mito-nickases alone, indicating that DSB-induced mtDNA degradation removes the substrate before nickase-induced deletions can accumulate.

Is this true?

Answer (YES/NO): NO